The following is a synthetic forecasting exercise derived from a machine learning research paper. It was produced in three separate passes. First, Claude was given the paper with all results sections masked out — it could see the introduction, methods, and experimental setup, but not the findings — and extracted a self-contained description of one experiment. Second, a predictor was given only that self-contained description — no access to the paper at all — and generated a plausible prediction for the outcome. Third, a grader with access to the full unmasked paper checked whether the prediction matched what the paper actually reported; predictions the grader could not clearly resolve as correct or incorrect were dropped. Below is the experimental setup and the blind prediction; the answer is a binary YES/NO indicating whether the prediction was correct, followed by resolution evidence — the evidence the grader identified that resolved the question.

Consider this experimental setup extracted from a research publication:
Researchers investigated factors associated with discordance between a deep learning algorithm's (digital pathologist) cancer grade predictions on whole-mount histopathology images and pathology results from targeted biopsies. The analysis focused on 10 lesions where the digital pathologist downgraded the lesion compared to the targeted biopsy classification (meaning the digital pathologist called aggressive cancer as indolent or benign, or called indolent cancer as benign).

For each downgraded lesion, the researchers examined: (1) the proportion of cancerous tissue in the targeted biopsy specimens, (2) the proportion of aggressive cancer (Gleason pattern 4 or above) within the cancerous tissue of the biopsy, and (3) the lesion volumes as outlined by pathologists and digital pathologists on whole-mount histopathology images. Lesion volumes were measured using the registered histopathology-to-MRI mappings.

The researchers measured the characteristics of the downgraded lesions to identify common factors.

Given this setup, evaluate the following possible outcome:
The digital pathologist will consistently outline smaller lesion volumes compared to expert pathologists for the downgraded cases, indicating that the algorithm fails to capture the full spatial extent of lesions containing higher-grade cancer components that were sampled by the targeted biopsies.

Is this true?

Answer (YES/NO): NO